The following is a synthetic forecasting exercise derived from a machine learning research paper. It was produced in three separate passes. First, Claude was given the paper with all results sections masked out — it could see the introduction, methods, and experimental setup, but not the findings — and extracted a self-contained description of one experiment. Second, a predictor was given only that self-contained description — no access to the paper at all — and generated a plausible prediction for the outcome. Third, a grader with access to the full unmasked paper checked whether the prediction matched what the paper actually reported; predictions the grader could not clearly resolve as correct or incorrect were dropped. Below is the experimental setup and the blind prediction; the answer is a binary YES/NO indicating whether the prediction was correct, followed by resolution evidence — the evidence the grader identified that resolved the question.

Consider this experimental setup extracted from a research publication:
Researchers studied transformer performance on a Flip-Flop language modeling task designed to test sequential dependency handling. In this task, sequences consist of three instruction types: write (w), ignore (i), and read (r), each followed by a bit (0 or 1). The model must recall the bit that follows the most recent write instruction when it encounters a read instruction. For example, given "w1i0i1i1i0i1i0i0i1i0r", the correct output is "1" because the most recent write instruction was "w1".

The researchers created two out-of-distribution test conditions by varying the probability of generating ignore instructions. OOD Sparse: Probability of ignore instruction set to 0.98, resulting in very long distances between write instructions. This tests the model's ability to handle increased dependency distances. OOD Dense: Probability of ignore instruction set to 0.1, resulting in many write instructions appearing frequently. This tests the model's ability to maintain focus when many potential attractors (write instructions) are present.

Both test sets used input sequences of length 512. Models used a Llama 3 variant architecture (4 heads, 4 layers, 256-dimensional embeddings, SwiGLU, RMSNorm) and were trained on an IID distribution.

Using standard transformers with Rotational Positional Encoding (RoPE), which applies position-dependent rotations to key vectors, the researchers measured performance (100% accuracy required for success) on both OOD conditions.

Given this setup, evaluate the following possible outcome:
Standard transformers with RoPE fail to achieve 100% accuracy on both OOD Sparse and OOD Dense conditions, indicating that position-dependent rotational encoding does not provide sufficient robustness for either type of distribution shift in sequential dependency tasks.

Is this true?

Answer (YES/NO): NO